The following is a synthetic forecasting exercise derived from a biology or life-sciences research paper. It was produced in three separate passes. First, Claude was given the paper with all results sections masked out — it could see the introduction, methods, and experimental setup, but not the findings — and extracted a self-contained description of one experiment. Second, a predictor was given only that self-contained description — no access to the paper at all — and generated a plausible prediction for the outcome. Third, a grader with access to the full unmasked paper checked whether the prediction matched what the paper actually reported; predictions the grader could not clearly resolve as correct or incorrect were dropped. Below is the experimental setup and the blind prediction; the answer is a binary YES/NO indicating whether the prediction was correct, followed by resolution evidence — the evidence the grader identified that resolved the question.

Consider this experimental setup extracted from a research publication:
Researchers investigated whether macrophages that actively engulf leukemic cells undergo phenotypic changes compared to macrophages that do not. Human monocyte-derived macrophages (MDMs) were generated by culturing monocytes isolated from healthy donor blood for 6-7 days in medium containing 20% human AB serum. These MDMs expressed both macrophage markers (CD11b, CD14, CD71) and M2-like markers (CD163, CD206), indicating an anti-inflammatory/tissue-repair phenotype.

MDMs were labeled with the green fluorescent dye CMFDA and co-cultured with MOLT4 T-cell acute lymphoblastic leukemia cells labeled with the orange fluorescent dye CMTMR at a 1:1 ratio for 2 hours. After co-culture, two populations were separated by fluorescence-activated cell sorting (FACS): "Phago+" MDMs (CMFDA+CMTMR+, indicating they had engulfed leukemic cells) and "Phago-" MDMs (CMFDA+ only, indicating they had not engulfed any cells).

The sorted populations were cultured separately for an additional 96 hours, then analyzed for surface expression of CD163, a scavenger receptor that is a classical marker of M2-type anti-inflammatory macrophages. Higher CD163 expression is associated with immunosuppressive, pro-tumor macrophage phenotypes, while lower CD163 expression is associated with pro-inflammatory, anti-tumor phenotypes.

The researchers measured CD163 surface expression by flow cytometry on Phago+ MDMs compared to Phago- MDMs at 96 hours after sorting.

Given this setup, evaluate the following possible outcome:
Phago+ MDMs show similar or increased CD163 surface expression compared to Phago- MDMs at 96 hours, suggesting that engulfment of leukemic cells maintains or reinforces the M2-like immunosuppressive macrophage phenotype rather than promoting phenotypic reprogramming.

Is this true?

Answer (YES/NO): NO